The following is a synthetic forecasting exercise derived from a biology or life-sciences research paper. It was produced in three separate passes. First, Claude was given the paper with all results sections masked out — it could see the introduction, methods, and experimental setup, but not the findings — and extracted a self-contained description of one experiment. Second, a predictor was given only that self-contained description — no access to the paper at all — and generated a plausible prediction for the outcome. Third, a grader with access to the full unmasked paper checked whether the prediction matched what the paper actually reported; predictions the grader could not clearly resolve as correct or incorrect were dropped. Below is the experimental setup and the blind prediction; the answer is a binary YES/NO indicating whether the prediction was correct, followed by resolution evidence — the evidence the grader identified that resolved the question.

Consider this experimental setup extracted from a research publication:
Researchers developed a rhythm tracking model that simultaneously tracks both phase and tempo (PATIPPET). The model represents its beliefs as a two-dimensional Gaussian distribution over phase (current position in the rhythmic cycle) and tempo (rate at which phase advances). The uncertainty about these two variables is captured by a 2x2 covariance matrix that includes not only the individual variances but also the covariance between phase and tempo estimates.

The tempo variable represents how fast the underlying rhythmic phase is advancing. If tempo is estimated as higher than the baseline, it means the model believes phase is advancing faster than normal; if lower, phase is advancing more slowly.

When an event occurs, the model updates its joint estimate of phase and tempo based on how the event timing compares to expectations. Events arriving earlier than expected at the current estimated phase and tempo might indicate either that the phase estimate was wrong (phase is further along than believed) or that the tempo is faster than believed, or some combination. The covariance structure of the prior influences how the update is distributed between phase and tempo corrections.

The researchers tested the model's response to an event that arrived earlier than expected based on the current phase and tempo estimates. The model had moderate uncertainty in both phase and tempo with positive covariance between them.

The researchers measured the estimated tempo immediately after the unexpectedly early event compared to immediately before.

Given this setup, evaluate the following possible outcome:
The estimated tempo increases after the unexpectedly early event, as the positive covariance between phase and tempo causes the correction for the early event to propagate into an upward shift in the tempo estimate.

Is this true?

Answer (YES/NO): YES